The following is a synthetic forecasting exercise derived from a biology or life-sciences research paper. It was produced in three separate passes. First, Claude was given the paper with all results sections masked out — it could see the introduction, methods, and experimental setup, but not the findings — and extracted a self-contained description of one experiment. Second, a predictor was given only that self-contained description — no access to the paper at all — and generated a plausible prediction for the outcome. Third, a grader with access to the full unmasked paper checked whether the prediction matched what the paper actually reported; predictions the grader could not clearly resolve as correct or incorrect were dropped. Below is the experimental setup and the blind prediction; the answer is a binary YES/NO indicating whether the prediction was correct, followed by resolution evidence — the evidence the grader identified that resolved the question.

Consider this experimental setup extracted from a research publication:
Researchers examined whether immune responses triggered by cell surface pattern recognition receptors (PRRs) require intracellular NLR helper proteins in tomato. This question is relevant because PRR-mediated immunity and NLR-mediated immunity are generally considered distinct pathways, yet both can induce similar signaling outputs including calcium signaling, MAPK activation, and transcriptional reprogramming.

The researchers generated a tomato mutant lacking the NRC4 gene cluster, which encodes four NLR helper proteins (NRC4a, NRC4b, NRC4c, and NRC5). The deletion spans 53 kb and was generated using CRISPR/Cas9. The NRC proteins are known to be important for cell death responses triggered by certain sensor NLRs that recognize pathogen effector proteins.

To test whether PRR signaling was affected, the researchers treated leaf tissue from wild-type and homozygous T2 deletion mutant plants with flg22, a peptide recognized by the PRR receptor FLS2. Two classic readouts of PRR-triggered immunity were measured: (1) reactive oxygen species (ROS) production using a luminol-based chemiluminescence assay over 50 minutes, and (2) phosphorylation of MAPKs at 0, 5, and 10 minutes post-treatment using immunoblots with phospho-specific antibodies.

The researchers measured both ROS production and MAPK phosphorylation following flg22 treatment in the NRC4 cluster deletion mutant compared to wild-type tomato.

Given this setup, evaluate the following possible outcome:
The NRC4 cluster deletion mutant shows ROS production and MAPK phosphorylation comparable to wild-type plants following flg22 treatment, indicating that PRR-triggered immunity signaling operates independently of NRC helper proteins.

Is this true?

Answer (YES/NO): YES